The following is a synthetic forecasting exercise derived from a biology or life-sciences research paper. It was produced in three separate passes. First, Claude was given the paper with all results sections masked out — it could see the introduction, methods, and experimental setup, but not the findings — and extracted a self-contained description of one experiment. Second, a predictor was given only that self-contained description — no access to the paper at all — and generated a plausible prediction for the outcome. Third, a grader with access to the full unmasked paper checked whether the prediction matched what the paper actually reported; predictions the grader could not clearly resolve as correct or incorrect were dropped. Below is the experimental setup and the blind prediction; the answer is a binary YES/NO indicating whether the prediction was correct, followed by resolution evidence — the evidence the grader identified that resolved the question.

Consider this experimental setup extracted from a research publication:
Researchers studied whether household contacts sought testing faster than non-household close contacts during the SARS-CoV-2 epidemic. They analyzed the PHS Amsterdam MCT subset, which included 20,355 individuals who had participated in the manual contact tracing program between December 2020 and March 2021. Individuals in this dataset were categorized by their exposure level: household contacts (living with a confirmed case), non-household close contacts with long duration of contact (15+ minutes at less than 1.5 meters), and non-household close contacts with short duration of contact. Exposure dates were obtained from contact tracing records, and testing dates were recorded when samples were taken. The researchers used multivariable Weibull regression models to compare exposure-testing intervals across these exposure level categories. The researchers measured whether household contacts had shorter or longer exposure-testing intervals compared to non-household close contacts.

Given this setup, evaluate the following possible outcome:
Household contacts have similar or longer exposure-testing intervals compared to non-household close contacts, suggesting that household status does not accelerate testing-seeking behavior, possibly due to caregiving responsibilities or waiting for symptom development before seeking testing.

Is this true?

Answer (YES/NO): NO